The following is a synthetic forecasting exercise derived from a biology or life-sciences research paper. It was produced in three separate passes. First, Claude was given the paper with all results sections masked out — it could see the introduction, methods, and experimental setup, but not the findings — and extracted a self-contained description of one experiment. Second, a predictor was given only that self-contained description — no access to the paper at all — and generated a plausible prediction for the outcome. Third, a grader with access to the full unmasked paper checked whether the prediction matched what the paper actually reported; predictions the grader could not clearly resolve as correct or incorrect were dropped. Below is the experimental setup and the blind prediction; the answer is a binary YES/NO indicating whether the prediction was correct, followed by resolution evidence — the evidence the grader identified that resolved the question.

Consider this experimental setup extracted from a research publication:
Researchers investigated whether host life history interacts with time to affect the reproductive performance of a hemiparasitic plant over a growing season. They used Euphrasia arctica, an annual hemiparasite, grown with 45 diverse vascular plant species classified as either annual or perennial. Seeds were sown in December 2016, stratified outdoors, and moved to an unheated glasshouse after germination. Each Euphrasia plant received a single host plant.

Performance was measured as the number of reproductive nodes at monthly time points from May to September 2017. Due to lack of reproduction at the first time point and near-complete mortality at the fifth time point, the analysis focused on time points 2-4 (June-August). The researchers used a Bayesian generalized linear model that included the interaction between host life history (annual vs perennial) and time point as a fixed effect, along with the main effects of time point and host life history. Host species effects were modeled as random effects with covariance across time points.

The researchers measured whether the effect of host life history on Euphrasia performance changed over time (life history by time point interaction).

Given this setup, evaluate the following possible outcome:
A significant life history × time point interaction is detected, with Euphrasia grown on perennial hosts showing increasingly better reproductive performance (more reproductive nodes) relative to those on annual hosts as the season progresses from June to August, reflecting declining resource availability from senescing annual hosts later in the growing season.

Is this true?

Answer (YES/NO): YES